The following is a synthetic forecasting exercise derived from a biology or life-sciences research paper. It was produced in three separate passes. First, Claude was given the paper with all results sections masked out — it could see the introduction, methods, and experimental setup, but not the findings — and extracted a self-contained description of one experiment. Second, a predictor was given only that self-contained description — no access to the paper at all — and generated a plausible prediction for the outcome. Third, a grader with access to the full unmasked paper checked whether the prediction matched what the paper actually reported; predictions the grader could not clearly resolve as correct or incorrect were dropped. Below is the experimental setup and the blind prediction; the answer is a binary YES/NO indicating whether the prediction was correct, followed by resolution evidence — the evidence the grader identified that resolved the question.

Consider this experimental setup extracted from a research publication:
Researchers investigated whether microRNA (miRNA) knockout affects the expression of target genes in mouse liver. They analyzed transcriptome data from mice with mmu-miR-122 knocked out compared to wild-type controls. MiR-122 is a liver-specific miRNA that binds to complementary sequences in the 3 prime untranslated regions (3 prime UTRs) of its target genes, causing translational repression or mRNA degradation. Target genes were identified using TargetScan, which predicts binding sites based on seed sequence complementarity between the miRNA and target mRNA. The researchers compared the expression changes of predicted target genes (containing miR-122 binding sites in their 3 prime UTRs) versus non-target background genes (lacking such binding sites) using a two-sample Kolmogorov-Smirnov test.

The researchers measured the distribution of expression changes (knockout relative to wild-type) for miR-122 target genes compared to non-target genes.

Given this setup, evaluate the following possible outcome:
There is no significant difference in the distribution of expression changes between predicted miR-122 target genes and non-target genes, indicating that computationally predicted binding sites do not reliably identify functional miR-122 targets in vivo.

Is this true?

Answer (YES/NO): NO